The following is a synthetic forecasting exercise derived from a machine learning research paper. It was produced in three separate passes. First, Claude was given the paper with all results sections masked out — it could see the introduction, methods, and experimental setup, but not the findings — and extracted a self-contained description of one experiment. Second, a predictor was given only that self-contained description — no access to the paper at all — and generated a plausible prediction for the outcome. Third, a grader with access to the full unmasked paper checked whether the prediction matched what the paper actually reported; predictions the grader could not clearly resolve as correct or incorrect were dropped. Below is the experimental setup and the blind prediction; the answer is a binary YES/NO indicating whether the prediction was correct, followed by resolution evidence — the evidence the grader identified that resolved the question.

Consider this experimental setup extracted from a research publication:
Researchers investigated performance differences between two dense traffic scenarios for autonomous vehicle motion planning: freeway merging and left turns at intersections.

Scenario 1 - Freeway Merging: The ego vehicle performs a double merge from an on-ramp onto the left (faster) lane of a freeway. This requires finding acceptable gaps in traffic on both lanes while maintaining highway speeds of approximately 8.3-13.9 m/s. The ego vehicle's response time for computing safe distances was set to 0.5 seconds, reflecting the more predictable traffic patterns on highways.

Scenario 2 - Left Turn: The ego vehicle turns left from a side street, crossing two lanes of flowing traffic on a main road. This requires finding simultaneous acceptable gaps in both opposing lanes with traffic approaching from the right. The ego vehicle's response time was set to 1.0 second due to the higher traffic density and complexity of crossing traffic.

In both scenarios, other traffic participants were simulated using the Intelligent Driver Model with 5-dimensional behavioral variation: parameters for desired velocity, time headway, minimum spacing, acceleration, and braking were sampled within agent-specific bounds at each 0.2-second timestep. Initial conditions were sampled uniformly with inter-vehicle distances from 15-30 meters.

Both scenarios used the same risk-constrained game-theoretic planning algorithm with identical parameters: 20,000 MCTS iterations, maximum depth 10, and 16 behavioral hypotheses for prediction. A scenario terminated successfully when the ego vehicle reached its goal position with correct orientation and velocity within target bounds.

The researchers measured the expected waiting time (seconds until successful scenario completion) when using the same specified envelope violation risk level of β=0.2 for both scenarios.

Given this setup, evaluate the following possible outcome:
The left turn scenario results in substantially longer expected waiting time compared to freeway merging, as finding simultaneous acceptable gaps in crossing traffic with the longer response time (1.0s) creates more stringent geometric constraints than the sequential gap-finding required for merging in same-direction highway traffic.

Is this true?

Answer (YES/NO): YES